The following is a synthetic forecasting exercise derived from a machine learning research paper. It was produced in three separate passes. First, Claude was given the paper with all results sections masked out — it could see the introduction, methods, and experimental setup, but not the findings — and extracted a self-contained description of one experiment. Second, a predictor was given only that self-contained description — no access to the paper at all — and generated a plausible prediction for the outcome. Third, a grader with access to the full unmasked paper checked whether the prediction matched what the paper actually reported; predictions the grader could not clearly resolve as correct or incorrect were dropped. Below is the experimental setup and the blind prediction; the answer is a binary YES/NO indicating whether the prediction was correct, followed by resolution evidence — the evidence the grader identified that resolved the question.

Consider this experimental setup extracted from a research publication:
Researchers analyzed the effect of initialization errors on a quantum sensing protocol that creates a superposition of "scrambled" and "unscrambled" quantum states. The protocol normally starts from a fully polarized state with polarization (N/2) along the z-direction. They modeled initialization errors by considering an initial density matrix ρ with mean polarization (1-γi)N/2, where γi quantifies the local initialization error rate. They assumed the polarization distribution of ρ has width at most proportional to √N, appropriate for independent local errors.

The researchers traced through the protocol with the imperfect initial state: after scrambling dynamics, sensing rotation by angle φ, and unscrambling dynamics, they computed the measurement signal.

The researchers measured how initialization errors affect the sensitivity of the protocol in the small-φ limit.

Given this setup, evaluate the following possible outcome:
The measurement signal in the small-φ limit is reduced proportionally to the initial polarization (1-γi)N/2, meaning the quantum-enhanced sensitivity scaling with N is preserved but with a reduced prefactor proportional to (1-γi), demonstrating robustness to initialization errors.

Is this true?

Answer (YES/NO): YES